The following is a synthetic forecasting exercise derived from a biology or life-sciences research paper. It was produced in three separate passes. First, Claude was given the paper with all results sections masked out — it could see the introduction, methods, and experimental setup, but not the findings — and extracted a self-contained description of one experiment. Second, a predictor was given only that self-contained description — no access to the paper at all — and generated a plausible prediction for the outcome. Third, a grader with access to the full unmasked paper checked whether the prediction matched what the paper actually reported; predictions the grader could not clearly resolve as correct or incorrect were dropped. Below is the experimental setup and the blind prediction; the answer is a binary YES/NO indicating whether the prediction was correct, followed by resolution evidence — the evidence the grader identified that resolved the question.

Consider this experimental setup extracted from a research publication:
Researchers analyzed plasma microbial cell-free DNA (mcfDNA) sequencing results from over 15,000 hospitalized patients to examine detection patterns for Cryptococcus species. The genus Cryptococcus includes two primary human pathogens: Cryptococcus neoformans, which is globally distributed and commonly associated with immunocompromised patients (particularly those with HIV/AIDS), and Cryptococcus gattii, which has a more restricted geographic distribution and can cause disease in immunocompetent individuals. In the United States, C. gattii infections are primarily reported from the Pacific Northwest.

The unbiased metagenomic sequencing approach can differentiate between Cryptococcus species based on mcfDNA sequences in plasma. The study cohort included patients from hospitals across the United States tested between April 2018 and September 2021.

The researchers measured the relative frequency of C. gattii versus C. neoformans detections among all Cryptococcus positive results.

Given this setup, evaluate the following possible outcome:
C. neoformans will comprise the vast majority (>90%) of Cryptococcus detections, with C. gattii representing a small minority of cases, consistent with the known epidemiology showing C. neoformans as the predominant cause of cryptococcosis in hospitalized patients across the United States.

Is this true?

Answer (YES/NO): NO